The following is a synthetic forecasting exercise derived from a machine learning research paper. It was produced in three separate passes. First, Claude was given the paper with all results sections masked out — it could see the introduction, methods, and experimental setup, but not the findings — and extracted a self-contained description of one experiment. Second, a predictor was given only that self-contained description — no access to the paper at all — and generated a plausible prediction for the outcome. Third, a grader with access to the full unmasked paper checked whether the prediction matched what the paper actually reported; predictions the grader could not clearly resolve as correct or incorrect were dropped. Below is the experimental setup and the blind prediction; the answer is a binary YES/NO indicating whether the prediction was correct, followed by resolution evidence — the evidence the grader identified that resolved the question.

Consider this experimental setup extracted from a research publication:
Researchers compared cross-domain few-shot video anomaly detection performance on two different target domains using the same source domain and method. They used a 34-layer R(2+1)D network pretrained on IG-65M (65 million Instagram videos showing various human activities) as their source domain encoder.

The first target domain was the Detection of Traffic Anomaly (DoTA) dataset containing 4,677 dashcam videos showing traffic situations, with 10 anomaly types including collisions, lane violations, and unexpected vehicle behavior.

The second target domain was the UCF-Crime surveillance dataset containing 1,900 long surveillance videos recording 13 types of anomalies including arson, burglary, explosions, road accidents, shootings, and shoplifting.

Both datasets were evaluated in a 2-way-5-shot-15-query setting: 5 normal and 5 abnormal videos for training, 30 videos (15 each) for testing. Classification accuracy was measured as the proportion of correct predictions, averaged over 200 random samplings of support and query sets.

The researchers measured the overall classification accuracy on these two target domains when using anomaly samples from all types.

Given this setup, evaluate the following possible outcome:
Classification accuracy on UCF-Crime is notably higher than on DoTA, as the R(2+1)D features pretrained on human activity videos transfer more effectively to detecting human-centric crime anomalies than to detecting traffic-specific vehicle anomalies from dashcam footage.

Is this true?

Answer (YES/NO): NO